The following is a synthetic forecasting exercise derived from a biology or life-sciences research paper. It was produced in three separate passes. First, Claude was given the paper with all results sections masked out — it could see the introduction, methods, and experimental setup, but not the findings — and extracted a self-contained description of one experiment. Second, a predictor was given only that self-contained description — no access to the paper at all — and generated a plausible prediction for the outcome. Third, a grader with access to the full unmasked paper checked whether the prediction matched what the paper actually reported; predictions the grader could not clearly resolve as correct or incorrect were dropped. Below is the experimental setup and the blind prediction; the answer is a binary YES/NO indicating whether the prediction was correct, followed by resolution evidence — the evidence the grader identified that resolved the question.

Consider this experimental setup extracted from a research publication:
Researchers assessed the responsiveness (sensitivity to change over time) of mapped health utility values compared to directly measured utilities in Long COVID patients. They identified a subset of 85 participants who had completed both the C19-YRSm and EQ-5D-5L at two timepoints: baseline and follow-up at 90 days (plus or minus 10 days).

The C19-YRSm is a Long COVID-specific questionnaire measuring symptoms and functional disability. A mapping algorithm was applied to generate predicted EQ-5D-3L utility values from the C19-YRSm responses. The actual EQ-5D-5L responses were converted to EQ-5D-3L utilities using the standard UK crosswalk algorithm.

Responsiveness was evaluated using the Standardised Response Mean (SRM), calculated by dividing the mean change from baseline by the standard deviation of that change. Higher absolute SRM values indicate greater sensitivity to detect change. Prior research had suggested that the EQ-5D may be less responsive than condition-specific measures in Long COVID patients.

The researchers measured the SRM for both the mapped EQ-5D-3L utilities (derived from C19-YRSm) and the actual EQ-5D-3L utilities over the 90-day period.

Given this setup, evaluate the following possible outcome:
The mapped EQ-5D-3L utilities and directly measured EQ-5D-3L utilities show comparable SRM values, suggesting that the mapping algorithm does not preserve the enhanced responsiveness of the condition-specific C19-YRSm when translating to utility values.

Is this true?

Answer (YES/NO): NO